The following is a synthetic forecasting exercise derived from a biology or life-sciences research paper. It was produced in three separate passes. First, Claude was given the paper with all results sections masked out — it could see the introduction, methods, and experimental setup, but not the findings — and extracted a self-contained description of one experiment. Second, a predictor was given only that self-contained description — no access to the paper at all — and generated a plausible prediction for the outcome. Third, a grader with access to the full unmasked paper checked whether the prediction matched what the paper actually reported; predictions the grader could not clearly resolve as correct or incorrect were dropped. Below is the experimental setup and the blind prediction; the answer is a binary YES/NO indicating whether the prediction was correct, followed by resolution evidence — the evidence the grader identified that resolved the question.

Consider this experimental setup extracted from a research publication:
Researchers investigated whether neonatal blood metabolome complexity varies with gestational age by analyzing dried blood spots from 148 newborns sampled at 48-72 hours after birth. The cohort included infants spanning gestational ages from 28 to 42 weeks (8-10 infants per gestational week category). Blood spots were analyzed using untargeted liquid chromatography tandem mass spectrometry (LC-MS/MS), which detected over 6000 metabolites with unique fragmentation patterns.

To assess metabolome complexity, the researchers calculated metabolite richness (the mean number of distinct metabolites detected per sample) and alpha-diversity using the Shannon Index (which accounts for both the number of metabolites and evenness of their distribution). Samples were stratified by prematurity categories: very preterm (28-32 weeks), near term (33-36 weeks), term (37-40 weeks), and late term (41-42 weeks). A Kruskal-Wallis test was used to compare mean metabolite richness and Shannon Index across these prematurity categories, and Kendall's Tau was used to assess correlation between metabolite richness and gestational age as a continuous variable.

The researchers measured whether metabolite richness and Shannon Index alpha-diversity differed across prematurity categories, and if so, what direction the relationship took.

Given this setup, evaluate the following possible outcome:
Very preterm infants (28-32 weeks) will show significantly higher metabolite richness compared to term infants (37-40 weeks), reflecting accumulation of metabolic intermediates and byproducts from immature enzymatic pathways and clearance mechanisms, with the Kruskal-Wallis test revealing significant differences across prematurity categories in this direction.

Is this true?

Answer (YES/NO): YES